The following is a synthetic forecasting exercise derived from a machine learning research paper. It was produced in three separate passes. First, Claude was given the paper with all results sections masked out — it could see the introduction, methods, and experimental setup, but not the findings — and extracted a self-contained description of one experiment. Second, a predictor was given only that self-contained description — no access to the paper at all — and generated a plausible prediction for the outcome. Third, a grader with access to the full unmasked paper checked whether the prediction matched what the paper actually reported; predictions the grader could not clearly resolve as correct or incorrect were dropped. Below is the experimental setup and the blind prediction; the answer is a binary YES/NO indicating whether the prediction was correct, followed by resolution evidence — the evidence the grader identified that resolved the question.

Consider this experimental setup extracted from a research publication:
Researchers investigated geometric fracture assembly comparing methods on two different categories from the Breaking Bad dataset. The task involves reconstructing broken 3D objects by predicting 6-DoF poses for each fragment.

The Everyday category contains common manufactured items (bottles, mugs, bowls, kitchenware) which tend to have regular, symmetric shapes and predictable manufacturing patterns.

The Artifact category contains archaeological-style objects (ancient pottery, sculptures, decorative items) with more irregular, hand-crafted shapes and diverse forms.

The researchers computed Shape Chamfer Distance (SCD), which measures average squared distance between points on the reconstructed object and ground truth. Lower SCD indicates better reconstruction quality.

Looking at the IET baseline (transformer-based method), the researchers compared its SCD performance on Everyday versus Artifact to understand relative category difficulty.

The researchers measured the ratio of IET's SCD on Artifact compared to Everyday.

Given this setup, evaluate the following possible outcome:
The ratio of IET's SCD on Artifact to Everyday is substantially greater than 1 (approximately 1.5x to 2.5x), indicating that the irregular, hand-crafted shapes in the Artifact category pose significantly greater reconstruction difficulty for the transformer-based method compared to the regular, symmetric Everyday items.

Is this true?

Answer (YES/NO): NO